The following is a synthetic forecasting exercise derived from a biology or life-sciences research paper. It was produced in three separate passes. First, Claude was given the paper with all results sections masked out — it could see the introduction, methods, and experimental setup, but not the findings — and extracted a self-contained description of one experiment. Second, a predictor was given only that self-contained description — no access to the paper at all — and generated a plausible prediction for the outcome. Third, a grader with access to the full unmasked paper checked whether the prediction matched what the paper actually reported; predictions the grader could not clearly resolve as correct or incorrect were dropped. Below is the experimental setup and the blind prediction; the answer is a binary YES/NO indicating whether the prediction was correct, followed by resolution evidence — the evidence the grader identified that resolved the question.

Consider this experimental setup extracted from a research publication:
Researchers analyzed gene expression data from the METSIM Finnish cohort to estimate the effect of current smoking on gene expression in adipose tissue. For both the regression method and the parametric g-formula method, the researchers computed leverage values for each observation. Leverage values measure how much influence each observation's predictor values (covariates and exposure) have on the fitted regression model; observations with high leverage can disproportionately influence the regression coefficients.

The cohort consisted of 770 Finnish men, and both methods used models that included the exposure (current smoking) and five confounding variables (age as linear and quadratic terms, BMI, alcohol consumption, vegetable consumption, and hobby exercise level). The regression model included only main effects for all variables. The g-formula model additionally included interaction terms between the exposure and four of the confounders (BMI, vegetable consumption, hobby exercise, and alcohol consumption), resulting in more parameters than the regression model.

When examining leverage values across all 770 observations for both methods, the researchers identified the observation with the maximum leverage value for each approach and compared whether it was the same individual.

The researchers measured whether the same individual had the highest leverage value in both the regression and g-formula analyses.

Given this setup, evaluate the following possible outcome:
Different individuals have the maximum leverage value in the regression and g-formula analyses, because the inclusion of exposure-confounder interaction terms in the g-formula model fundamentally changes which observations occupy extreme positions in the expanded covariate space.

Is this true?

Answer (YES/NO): NO